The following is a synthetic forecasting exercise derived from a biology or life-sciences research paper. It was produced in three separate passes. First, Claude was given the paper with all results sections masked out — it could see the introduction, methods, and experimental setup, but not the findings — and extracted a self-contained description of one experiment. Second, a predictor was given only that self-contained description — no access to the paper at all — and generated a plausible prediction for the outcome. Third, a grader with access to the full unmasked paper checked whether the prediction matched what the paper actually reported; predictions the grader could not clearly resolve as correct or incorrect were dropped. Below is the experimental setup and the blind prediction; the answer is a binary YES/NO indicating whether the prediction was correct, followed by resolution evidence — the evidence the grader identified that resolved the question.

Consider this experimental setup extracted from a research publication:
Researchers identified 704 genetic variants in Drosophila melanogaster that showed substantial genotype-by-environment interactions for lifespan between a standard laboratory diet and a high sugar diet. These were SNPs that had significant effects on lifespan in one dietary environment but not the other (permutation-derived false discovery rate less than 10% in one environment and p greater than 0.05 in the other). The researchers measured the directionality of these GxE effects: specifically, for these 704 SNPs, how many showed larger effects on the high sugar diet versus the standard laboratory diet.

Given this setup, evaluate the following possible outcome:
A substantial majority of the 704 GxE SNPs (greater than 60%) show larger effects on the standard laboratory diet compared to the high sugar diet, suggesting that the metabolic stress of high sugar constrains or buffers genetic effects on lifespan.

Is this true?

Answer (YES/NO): NO